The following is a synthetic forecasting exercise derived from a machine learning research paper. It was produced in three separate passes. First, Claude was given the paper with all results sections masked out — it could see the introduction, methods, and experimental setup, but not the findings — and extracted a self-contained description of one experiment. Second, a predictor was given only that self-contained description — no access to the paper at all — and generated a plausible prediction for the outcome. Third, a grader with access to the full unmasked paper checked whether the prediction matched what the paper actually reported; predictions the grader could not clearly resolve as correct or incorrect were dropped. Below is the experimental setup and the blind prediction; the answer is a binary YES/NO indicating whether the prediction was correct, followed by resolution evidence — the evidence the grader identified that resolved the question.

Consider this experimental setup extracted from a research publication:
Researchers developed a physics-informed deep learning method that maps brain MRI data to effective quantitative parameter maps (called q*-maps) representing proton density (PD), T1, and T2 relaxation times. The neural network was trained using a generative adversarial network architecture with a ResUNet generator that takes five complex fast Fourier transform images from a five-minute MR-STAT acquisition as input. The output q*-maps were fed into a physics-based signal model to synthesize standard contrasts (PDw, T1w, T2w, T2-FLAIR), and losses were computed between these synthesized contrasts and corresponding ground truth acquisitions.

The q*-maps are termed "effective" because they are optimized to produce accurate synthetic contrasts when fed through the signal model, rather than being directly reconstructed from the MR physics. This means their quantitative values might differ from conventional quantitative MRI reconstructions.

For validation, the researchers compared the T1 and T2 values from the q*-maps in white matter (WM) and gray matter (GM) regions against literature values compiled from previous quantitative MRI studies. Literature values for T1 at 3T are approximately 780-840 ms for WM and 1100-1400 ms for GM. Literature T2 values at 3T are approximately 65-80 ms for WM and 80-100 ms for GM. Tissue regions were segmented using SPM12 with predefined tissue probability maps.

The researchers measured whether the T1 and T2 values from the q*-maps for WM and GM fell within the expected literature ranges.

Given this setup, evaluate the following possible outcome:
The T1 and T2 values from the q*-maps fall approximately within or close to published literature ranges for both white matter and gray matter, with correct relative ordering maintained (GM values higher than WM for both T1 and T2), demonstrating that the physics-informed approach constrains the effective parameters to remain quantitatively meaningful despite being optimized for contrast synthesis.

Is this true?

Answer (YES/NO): NO